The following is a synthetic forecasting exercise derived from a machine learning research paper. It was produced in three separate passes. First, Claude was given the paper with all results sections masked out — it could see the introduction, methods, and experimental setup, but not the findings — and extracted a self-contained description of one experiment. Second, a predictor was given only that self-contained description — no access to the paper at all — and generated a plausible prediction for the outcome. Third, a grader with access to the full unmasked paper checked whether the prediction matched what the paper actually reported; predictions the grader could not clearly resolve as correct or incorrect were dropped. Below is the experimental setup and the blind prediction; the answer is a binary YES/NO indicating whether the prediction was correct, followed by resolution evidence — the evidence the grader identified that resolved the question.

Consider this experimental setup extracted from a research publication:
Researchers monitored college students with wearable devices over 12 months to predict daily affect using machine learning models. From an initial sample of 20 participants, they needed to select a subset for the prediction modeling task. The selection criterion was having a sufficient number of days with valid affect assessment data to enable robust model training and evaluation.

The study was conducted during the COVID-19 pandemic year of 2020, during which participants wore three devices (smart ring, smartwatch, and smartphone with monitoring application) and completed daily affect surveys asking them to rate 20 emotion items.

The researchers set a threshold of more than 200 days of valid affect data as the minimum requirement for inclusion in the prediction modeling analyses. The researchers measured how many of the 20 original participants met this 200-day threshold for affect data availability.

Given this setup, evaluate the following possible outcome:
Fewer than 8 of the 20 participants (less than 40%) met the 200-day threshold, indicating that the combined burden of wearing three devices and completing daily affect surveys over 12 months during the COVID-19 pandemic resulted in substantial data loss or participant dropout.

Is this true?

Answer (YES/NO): YES